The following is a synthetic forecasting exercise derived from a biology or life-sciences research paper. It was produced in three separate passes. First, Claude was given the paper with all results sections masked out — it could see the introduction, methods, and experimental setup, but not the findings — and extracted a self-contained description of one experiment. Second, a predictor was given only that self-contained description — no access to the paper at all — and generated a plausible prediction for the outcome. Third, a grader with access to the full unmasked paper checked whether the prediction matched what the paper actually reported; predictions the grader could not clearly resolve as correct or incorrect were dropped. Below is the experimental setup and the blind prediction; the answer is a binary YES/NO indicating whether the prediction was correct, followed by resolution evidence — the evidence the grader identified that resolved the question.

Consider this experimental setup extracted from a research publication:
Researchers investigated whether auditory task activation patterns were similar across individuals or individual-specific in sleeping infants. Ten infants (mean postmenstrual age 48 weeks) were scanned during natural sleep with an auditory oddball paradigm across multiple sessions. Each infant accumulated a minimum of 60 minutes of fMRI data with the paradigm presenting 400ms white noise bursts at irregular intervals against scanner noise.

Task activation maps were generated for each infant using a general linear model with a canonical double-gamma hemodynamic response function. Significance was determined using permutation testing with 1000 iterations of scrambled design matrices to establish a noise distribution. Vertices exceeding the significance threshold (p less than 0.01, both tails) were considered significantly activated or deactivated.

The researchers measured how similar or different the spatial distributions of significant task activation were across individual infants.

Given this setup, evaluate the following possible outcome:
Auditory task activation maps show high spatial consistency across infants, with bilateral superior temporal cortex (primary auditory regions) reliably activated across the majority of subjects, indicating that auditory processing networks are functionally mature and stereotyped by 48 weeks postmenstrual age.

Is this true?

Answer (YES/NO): YES